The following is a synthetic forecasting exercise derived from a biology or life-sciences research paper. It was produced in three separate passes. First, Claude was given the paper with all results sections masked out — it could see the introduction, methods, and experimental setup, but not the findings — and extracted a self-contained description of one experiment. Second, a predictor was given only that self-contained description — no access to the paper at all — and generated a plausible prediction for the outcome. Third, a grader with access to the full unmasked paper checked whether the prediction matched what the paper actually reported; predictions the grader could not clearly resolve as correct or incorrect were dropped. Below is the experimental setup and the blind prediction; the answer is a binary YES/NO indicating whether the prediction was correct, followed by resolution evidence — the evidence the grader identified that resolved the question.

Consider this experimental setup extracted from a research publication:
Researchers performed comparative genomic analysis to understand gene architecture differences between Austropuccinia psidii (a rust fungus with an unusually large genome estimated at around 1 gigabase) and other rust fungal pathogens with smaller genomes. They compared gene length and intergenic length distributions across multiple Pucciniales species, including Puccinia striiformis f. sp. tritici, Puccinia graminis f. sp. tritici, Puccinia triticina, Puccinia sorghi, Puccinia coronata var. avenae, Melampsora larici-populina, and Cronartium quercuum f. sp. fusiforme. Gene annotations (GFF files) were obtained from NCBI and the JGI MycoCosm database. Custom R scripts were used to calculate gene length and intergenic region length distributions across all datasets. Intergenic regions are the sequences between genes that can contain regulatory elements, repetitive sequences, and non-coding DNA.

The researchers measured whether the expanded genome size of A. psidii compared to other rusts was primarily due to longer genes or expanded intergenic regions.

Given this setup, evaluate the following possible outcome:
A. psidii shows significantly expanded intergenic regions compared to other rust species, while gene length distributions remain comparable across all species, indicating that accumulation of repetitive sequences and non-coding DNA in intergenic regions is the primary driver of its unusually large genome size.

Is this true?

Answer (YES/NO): YES